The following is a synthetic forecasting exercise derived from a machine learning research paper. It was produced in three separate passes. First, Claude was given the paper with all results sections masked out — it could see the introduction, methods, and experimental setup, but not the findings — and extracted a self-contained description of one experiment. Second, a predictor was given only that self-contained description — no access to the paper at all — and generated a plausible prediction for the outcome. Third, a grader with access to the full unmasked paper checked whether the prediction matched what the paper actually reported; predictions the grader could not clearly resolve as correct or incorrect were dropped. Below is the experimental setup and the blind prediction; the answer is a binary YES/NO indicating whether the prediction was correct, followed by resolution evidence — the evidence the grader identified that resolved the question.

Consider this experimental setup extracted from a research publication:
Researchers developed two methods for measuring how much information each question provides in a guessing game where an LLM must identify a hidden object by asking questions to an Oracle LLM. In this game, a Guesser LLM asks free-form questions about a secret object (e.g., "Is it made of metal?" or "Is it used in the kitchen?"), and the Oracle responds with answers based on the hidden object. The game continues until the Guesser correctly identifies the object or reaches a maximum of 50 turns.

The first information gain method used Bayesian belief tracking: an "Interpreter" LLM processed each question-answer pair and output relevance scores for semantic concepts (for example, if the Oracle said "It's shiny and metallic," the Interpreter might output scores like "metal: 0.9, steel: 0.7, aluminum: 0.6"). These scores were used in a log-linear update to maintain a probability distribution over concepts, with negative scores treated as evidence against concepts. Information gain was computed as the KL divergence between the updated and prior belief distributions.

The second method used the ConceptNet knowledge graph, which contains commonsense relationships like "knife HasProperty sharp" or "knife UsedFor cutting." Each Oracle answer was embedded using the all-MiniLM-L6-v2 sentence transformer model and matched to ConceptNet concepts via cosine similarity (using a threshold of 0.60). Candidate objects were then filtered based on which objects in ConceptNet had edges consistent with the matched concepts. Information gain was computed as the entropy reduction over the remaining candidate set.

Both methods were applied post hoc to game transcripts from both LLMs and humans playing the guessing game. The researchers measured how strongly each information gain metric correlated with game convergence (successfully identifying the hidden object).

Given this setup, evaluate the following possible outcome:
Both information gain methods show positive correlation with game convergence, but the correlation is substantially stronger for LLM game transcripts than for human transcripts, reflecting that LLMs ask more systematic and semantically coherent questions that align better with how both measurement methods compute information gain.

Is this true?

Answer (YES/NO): NO